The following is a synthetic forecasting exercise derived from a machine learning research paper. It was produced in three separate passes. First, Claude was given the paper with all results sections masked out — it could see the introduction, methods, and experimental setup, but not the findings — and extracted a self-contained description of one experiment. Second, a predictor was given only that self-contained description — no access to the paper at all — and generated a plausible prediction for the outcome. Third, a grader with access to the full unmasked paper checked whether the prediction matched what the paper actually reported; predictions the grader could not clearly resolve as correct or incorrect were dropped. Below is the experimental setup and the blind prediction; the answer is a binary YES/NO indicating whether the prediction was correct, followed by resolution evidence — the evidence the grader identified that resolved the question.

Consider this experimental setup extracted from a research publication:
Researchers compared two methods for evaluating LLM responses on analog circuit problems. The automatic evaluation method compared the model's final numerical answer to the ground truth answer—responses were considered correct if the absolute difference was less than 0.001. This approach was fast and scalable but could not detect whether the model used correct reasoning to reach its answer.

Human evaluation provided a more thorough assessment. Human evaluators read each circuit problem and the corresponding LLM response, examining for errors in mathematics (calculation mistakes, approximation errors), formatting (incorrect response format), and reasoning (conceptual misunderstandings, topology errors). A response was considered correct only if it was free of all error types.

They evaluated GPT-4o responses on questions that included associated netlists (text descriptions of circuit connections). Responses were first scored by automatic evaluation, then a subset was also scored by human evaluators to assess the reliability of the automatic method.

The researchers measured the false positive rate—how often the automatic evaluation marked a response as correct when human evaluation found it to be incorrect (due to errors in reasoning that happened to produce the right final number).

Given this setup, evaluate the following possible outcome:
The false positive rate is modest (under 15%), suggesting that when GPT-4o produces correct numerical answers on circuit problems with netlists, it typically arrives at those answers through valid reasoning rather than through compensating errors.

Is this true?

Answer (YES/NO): YES